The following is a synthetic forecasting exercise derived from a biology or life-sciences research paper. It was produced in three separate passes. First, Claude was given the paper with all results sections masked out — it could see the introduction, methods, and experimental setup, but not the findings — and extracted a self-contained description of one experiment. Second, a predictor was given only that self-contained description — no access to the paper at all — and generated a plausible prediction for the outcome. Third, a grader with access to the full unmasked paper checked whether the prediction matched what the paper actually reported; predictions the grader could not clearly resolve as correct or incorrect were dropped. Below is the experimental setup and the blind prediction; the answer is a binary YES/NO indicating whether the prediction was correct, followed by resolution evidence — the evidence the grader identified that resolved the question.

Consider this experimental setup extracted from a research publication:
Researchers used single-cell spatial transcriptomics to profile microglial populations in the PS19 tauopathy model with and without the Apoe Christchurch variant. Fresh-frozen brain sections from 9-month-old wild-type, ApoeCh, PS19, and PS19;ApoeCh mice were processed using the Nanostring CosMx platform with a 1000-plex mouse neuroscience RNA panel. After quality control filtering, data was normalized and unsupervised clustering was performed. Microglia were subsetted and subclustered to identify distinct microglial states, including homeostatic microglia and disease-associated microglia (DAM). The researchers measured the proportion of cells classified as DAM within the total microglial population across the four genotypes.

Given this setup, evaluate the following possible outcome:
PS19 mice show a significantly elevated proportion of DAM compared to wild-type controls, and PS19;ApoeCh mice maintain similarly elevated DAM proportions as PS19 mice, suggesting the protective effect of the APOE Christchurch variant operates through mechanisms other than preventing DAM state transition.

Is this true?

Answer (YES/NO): NO